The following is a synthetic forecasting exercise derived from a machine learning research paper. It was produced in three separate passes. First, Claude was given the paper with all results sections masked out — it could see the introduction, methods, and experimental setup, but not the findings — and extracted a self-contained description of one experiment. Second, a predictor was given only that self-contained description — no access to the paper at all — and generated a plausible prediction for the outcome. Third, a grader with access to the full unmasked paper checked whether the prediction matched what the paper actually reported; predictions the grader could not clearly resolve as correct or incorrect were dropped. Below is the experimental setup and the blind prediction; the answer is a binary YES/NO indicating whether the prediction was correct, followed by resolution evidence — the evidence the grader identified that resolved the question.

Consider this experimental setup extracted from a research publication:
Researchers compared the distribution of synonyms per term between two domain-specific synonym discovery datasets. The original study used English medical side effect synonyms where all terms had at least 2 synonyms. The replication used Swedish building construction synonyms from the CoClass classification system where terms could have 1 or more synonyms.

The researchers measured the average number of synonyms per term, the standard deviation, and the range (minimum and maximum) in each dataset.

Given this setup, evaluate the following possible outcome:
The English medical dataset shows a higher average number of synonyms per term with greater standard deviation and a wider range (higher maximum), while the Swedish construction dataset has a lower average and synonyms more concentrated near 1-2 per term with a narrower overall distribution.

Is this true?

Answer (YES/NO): NO